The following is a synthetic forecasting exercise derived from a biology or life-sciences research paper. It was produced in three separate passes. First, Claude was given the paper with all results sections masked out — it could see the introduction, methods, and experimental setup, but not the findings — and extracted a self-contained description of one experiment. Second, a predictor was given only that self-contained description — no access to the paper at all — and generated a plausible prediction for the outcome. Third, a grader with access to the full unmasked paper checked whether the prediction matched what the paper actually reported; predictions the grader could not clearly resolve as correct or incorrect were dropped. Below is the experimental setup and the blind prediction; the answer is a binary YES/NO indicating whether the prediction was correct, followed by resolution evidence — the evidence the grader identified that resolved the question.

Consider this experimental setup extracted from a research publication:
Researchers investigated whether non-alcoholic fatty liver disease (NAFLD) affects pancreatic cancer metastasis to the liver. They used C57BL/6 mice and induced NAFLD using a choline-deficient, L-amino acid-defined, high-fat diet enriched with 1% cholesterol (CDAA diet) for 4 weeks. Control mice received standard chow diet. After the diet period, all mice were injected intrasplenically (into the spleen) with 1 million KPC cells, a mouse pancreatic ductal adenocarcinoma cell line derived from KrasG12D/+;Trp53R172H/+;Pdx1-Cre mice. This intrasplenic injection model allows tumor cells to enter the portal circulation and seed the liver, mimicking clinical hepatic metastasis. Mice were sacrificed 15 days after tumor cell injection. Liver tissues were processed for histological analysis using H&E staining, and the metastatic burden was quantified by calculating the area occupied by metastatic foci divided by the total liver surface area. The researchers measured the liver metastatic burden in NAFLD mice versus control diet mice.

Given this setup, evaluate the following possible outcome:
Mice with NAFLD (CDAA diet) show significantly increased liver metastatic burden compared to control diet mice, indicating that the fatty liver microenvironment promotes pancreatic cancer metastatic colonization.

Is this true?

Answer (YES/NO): YES